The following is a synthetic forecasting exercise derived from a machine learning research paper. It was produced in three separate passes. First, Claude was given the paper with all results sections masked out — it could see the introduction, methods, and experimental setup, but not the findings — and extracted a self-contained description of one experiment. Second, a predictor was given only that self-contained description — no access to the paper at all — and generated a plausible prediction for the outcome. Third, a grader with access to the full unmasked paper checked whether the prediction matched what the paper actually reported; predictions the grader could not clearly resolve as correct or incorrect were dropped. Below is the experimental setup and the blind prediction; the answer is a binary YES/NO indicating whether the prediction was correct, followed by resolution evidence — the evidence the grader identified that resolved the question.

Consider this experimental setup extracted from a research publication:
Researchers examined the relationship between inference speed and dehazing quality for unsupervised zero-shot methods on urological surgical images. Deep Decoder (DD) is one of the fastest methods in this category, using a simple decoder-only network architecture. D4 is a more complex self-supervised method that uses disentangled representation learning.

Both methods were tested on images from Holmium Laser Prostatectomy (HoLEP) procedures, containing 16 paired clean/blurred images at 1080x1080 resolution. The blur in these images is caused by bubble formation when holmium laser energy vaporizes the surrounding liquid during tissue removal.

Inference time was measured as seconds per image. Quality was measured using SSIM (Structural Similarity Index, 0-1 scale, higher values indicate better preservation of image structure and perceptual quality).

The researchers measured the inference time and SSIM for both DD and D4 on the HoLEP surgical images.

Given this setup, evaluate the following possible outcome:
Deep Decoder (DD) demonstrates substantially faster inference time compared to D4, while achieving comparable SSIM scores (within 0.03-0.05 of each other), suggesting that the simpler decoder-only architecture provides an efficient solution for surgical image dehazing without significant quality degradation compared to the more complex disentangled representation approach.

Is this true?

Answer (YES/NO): NO